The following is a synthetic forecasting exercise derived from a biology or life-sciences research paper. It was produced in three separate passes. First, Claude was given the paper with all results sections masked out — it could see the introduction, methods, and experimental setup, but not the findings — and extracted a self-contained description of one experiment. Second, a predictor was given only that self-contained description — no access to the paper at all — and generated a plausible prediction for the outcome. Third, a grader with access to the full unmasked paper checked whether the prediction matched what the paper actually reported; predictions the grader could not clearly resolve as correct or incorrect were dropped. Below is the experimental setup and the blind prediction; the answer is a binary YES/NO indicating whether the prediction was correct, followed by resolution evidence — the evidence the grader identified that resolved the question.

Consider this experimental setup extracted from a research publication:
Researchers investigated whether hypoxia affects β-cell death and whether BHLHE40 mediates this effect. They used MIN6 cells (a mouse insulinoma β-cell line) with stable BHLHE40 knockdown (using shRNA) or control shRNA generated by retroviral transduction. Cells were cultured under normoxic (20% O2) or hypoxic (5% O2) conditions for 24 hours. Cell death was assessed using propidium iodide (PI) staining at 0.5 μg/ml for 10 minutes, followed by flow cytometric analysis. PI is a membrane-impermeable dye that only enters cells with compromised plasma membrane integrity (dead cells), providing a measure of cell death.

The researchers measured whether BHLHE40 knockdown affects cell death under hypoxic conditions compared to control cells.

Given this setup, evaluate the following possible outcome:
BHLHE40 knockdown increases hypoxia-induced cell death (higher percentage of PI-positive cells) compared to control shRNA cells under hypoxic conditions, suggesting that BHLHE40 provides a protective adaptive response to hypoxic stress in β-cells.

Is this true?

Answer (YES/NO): NO